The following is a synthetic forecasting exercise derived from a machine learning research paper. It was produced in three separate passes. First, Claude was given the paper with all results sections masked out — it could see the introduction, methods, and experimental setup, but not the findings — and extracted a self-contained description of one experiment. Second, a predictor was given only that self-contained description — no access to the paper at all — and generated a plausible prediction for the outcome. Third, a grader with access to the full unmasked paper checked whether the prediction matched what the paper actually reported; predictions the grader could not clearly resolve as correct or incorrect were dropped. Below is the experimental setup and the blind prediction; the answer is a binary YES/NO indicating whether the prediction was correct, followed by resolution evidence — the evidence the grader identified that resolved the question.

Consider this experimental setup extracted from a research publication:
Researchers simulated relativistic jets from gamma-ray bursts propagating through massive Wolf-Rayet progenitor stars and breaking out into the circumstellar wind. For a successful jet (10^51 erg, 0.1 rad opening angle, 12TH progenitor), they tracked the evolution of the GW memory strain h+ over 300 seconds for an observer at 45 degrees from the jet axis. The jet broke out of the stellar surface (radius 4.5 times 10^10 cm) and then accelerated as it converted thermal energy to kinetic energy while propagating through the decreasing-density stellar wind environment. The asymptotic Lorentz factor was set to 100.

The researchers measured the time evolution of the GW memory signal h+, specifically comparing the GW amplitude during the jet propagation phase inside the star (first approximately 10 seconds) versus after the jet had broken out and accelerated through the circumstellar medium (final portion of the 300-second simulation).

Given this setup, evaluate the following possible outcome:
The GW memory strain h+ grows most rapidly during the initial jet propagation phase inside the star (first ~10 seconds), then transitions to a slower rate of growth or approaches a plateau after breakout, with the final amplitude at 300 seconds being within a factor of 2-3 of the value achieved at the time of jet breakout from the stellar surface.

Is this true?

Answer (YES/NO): NO